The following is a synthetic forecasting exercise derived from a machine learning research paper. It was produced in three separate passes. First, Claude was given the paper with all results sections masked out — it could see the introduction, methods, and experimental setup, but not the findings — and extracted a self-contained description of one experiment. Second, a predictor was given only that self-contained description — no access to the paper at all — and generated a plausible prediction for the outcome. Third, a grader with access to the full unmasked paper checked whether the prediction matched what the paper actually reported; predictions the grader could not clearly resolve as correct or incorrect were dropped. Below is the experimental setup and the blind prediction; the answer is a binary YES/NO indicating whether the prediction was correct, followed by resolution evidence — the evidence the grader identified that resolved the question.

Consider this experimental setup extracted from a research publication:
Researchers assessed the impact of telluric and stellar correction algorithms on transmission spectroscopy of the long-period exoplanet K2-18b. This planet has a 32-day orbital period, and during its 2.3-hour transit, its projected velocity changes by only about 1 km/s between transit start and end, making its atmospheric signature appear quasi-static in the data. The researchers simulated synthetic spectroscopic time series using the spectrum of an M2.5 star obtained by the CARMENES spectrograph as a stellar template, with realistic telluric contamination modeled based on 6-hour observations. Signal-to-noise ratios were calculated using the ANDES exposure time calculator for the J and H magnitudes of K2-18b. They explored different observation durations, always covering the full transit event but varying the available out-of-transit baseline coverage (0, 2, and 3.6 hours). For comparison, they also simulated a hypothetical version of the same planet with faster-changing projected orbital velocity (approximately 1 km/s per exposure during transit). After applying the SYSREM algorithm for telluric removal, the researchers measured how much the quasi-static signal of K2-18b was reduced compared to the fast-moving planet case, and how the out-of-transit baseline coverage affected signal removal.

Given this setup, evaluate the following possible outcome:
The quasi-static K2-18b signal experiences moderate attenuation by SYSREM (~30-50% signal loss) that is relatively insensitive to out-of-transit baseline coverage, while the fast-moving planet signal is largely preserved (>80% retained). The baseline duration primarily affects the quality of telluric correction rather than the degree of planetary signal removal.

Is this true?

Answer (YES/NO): NO